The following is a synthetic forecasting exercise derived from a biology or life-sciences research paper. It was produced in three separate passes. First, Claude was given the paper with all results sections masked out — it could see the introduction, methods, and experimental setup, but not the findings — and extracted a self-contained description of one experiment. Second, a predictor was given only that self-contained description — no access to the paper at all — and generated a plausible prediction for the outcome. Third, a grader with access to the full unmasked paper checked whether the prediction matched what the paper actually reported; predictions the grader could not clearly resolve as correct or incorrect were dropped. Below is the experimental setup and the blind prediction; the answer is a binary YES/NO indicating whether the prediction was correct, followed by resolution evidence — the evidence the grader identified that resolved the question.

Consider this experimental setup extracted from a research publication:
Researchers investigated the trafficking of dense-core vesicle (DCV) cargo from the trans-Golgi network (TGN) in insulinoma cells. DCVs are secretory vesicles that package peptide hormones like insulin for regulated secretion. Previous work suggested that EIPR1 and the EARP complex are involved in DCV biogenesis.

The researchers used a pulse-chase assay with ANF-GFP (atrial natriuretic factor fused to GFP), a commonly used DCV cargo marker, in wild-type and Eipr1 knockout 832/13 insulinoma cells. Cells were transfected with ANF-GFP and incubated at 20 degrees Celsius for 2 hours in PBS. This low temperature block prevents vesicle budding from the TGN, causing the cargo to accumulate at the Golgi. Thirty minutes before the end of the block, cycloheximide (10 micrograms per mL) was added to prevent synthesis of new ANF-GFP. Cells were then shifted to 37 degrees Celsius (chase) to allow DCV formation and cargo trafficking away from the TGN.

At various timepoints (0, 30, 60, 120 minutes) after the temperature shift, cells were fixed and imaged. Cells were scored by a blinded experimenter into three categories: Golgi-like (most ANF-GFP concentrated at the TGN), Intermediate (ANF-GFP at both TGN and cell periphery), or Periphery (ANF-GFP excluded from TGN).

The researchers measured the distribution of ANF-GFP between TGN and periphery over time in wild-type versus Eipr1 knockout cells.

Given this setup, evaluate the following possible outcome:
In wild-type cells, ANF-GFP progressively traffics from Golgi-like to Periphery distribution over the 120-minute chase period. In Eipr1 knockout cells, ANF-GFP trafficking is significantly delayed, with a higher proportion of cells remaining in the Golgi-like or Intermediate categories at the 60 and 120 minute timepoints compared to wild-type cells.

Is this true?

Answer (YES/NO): YES